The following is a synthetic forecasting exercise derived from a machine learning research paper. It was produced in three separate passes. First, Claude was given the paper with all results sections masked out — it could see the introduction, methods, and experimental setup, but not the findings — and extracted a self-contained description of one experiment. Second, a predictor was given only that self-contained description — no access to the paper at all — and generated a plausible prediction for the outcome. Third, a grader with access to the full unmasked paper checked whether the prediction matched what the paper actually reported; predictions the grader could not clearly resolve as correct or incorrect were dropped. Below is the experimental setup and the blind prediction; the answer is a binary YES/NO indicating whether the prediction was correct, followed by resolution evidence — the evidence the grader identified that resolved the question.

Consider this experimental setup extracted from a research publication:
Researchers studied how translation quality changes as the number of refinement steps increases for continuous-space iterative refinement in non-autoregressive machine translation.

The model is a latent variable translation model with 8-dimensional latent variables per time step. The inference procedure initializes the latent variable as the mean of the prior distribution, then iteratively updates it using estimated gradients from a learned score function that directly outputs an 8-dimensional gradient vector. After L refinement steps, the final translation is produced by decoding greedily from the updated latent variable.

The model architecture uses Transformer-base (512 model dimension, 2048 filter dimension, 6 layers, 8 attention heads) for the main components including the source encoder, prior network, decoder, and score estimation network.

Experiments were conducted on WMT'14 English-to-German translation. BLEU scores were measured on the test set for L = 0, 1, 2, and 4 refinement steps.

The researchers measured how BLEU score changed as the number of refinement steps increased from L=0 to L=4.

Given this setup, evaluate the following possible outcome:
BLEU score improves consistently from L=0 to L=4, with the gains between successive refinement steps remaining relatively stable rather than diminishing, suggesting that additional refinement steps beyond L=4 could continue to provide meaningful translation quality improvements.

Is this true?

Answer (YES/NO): NO